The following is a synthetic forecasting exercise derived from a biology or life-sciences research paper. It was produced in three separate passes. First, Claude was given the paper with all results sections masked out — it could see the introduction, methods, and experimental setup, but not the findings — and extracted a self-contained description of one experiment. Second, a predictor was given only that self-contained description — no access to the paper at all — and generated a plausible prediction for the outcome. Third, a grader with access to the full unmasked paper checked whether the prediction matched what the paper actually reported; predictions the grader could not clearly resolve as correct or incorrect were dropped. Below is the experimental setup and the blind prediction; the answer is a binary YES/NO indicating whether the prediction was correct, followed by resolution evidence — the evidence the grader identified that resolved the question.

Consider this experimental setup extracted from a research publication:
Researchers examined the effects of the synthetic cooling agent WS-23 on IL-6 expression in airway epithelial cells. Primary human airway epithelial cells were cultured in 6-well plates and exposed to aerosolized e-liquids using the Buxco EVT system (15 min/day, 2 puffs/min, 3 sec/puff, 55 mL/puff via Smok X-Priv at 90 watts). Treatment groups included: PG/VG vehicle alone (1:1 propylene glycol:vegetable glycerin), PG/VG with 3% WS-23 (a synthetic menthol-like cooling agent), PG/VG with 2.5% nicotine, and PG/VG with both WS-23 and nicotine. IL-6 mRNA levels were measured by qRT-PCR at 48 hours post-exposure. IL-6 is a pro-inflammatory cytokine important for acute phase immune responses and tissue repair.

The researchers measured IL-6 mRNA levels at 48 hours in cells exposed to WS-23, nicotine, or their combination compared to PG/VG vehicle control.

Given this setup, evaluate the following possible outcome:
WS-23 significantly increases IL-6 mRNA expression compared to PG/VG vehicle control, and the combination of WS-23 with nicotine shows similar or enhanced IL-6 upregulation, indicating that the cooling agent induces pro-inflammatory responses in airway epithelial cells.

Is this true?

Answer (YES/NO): NO